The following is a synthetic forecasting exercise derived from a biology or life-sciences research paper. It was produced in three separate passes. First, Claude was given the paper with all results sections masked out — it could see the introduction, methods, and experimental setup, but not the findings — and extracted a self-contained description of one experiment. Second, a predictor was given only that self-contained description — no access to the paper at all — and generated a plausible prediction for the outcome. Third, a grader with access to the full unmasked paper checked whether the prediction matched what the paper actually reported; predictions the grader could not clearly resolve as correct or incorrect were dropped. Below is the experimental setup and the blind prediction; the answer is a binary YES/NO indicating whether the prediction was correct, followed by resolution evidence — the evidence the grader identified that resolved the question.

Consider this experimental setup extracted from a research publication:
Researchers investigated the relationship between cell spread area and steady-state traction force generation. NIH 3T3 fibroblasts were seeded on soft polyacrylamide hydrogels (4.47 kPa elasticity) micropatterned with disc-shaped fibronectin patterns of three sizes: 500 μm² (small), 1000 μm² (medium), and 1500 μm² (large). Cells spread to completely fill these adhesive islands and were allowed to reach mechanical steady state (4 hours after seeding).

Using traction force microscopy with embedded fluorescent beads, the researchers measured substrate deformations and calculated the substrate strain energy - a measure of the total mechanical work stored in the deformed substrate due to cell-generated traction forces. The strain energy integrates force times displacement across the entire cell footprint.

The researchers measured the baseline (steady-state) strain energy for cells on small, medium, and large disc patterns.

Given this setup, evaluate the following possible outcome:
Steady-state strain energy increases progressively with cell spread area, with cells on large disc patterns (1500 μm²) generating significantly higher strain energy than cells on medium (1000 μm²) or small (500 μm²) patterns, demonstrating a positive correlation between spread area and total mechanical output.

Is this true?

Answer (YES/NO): YES